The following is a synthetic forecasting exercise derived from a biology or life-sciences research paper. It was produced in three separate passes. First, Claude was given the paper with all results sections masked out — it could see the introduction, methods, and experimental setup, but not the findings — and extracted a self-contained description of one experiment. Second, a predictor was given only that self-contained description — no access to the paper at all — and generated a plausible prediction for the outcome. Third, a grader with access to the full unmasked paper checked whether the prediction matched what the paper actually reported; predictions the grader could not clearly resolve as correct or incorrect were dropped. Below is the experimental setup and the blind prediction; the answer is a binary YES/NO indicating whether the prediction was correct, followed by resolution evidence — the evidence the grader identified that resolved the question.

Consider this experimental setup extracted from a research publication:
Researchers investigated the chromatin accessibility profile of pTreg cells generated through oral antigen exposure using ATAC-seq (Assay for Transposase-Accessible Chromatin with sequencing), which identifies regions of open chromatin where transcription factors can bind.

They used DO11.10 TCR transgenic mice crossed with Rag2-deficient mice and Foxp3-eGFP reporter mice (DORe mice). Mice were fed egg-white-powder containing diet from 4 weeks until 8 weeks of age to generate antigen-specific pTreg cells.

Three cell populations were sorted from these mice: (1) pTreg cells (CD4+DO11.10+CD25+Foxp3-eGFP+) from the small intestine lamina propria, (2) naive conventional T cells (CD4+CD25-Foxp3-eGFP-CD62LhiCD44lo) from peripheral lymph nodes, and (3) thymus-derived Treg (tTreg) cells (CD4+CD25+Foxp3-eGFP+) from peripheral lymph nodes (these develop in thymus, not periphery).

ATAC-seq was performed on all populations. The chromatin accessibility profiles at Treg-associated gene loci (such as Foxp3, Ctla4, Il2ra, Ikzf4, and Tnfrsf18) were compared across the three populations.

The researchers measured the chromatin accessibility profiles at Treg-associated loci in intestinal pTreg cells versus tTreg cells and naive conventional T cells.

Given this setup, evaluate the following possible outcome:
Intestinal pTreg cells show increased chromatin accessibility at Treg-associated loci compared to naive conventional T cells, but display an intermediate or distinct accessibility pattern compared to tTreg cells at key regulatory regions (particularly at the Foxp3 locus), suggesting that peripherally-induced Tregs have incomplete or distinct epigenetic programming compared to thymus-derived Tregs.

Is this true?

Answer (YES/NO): NO